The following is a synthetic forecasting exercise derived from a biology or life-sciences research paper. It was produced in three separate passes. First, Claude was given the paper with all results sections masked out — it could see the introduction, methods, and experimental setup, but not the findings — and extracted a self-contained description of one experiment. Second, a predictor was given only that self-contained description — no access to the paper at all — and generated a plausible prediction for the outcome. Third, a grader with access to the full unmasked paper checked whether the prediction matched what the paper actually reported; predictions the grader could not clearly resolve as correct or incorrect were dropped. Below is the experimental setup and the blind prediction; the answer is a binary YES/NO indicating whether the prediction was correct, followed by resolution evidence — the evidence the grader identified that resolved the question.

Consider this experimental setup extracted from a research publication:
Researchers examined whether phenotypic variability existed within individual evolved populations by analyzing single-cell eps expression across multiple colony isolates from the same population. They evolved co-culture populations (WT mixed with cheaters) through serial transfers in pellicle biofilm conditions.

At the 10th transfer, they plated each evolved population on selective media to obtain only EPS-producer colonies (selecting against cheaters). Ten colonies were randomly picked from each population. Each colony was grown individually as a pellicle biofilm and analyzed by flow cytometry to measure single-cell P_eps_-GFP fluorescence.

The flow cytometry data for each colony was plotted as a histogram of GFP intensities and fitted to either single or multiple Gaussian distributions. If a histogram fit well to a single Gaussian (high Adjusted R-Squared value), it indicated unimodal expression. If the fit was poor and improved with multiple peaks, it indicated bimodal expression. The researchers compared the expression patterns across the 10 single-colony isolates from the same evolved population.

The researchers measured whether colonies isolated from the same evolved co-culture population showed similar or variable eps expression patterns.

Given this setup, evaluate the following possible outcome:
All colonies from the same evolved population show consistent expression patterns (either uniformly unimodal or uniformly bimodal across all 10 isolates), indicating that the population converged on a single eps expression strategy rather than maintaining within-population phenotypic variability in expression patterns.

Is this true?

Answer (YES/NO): YES